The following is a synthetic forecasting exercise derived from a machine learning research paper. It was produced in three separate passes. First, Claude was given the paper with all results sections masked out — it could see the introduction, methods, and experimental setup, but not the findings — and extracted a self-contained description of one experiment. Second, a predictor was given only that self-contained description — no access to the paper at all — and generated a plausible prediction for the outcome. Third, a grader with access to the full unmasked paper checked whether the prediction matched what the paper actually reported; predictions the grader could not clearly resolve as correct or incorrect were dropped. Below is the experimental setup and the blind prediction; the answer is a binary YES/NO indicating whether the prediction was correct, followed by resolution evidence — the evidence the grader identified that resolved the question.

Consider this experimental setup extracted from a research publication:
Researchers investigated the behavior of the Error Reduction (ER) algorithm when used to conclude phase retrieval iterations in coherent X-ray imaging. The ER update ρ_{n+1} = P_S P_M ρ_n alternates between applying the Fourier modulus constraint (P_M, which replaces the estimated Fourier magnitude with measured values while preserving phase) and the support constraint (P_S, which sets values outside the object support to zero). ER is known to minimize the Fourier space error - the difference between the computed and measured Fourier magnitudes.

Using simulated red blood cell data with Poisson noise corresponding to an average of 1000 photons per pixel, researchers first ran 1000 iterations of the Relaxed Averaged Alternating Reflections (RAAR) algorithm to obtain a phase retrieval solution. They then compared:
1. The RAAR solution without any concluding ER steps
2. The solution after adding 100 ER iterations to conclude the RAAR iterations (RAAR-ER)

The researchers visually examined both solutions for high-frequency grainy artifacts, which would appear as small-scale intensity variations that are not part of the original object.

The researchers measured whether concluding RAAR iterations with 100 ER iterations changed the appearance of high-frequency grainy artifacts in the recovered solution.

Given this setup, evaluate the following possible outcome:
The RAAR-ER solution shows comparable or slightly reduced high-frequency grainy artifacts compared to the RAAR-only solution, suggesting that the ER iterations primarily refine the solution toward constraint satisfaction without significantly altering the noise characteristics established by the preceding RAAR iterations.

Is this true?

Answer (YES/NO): NO